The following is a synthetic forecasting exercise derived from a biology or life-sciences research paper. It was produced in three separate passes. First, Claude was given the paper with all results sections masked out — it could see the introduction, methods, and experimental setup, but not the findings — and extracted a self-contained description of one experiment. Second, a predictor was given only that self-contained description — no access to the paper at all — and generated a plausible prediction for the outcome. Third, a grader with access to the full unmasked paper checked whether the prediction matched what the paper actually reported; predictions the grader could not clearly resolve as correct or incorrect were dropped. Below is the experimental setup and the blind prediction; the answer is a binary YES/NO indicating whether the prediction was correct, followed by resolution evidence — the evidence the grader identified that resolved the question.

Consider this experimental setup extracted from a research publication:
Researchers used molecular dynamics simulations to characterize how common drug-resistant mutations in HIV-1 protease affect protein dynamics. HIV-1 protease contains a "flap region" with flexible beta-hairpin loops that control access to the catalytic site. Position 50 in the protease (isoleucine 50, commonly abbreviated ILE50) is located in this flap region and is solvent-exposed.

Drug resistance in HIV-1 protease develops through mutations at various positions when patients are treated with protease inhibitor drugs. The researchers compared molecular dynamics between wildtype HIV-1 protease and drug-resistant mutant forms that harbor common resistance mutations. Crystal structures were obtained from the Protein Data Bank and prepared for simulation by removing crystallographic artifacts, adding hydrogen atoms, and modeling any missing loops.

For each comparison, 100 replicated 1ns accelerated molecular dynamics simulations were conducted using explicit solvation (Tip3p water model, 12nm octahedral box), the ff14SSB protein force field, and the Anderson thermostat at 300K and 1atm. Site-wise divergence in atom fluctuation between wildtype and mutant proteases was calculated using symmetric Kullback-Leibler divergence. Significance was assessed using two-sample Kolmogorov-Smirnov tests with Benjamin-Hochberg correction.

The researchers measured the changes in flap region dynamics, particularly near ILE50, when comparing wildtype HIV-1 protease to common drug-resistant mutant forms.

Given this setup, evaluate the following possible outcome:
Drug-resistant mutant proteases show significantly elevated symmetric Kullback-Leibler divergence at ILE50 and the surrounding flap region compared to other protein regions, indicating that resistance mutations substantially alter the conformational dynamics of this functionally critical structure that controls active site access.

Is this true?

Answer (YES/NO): YES